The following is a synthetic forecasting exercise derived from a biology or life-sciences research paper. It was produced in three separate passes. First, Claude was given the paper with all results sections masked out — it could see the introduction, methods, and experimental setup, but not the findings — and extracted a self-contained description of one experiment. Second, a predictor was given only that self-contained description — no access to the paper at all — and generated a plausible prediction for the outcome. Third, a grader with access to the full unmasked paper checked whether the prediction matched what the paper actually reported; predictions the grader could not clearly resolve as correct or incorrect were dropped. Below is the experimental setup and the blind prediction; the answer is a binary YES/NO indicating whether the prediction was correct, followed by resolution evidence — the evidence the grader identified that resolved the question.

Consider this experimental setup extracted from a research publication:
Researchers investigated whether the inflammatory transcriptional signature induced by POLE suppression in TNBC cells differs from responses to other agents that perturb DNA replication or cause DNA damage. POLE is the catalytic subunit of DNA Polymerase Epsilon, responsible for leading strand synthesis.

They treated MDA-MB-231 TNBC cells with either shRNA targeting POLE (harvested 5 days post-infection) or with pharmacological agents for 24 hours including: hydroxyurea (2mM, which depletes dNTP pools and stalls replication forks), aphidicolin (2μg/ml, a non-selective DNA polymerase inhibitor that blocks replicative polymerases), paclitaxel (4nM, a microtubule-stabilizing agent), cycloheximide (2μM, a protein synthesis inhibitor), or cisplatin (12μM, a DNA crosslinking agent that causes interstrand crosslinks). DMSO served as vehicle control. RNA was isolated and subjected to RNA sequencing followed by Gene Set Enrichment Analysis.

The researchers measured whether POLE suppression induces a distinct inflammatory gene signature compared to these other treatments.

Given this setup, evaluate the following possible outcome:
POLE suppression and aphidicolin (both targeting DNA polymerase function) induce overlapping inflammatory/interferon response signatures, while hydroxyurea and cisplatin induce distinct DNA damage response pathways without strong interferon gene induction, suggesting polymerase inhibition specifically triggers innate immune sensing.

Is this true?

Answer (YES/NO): NO